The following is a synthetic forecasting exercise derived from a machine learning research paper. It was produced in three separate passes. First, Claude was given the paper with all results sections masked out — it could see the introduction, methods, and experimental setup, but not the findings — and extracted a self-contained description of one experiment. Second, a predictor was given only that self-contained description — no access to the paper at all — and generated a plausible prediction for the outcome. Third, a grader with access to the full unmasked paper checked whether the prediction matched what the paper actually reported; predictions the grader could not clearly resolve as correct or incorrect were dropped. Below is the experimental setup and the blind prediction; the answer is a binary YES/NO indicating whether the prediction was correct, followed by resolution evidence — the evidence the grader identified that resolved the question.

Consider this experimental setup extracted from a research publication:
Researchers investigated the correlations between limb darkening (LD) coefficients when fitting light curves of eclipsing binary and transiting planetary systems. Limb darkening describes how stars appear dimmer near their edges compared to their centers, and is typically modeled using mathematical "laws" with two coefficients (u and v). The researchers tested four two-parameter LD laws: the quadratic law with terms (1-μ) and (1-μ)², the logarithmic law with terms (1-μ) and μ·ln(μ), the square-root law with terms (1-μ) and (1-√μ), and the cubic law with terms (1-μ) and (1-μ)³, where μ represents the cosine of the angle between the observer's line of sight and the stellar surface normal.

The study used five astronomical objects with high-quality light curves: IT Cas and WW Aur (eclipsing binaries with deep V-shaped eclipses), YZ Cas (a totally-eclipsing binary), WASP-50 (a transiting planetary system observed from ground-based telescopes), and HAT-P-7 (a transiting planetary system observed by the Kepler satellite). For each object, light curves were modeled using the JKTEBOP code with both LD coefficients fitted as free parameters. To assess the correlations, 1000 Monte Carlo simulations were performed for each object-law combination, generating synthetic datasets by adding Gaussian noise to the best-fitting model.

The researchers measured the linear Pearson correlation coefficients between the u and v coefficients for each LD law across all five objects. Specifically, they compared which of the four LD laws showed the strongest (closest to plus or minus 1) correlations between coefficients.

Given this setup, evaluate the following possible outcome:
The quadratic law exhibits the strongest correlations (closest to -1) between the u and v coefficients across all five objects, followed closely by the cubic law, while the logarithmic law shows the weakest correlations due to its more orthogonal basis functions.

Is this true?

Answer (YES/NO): NO